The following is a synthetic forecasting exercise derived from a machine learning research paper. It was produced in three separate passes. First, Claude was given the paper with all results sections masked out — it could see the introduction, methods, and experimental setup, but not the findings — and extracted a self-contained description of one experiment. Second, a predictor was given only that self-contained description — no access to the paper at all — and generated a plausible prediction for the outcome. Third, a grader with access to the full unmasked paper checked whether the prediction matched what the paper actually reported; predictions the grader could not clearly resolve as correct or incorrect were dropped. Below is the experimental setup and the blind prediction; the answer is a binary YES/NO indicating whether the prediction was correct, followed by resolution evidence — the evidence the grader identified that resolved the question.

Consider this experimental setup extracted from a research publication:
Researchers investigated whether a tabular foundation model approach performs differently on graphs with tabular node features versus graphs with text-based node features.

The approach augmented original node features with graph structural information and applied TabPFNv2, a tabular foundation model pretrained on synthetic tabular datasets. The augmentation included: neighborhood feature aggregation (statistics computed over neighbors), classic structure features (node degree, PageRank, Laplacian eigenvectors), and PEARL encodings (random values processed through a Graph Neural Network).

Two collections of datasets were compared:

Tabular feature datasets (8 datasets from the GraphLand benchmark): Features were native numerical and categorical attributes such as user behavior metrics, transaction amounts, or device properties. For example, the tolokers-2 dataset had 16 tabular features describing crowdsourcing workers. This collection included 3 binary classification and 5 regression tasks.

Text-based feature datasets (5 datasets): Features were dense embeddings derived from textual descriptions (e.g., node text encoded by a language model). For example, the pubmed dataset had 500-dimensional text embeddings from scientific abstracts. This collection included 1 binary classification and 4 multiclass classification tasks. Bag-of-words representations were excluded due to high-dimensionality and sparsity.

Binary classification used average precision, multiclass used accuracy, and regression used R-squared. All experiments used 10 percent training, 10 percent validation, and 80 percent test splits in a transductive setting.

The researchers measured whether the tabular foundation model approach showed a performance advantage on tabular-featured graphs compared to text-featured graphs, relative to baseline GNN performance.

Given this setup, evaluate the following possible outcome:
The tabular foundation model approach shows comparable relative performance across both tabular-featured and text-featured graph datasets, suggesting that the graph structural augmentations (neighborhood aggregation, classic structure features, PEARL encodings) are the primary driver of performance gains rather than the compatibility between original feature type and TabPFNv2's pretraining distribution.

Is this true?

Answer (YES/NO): NO